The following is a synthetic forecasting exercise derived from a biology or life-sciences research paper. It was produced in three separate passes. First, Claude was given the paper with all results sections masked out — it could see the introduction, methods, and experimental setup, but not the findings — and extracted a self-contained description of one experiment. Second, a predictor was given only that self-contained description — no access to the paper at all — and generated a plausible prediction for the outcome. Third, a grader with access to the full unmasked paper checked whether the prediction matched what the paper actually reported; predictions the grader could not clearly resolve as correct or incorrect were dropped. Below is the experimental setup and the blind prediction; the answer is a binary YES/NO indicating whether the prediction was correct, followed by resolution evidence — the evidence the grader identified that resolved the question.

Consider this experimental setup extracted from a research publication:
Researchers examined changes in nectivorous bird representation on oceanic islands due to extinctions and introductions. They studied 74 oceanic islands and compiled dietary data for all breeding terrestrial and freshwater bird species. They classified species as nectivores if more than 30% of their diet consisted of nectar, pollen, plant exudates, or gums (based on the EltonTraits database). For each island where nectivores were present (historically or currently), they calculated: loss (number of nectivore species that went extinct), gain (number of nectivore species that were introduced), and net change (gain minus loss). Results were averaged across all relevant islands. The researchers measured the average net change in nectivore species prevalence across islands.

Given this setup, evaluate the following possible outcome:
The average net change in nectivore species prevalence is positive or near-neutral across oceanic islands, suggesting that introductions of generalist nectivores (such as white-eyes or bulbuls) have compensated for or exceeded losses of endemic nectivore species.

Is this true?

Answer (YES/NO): NO